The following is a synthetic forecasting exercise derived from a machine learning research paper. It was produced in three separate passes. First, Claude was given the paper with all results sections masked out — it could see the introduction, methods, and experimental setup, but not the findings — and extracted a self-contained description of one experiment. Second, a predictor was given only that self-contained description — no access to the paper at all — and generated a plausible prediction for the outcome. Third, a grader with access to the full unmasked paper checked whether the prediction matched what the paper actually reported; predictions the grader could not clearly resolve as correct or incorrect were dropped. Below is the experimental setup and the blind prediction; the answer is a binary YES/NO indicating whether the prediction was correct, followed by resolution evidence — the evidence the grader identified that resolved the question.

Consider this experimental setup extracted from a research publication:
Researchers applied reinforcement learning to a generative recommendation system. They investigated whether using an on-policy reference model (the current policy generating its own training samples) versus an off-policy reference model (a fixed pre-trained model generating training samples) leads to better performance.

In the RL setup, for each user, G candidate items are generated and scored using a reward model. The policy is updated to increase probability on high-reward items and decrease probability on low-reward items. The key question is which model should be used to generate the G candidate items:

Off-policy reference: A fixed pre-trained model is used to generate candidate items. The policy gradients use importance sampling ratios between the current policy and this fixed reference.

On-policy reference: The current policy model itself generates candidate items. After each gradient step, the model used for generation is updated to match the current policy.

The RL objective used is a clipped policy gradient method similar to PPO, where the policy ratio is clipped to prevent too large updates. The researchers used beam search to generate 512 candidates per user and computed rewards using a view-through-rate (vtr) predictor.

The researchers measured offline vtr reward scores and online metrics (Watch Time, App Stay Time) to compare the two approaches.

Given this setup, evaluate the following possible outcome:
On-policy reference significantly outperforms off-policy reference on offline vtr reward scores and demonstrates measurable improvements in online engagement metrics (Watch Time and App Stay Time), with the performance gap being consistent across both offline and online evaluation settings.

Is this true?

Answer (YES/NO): NO